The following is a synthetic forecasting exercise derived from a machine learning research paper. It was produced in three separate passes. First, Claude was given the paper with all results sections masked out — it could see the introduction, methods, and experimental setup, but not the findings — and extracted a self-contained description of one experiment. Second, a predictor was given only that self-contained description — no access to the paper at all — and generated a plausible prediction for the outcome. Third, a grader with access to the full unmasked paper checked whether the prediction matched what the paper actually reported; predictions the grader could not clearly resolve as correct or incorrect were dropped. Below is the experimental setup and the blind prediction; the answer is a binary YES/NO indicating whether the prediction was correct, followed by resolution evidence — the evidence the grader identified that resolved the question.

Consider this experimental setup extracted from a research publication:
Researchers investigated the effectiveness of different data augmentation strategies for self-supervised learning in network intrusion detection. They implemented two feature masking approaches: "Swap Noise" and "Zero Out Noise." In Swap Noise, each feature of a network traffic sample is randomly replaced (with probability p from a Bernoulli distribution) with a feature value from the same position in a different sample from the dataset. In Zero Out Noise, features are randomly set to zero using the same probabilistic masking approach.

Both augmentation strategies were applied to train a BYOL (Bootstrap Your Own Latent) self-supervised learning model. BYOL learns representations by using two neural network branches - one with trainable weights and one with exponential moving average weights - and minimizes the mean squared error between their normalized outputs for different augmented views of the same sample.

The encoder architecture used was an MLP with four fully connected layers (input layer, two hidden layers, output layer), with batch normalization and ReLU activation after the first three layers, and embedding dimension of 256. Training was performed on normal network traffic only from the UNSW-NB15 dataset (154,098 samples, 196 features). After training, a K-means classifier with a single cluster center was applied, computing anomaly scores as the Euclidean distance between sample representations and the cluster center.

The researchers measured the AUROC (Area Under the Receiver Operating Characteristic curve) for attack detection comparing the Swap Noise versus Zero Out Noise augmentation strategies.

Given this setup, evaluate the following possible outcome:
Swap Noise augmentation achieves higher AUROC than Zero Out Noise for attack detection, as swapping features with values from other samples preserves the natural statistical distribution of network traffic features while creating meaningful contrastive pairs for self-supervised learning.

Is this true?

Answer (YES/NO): NO